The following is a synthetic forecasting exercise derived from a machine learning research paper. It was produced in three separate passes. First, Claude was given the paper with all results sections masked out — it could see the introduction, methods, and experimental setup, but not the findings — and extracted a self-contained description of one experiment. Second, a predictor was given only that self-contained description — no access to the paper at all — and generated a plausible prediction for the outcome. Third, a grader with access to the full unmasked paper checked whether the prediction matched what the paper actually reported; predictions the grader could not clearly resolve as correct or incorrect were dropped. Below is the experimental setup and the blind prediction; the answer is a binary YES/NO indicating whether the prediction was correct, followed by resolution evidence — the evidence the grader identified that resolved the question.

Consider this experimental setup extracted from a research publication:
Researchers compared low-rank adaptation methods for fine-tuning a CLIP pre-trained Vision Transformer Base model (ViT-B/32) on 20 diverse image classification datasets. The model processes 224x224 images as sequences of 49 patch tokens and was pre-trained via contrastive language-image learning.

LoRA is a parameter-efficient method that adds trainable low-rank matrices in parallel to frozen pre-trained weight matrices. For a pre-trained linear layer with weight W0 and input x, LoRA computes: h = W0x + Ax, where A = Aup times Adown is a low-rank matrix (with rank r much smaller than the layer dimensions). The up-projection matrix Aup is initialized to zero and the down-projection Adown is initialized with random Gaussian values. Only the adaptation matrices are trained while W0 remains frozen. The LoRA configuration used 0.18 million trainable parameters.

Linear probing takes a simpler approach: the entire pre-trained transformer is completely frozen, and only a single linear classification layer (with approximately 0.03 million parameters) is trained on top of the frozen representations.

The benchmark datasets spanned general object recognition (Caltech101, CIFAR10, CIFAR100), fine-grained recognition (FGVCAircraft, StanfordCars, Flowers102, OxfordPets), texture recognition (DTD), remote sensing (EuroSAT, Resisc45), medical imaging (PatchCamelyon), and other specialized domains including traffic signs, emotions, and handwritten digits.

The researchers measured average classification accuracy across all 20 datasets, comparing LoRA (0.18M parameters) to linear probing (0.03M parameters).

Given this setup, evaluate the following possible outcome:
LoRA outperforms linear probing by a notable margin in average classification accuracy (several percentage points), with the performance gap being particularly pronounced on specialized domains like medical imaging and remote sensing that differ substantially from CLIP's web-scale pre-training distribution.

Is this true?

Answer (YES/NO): NO